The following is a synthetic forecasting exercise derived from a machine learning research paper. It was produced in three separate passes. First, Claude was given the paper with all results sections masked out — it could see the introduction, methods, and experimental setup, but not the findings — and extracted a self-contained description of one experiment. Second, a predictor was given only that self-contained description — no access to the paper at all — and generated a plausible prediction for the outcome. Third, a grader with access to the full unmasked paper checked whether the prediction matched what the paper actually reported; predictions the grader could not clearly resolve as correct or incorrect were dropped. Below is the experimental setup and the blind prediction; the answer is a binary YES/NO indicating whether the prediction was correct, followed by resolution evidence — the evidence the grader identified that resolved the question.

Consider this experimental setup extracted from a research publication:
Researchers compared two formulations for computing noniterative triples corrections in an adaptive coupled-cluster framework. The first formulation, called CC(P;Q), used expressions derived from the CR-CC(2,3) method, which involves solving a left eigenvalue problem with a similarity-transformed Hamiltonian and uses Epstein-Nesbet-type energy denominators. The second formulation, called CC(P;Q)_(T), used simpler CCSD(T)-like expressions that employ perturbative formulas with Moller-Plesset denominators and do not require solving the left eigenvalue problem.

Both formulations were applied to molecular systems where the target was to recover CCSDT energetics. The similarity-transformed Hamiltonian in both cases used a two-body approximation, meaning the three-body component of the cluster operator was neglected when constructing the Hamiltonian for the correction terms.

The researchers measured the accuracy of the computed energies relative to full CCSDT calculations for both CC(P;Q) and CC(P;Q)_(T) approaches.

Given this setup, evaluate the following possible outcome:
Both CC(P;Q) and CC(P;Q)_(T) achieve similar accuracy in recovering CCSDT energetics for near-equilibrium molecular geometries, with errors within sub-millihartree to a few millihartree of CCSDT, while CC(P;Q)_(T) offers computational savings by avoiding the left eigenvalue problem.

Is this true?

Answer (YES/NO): NO